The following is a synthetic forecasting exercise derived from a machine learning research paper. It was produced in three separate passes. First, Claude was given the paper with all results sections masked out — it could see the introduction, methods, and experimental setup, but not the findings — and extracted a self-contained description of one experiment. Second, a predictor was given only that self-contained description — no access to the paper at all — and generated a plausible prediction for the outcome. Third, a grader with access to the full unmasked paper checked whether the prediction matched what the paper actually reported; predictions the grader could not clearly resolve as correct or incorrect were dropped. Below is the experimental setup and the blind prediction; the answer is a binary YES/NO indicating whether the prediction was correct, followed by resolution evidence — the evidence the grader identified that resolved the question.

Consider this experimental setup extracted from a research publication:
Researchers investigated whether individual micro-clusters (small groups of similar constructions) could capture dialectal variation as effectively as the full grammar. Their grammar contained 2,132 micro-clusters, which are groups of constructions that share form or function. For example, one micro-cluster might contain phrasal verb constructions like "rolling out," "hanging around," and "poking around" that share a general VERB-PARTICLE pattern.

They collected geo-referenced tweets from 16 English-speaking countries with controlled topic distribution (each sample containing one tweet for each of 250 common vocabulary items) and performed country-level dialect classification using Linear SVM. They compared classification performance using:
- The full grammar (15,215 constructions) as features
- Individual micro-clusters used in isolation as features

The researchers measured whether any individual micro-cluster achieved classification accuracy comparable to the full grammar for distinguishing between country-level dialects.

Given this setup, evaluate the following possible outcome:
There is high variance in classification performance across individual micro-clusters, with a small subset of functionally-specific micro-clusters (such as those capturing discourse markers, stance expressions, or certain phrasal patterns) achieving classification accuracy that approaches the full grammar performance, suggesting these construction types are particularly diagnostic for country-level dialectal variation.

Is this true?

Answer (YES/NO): NO